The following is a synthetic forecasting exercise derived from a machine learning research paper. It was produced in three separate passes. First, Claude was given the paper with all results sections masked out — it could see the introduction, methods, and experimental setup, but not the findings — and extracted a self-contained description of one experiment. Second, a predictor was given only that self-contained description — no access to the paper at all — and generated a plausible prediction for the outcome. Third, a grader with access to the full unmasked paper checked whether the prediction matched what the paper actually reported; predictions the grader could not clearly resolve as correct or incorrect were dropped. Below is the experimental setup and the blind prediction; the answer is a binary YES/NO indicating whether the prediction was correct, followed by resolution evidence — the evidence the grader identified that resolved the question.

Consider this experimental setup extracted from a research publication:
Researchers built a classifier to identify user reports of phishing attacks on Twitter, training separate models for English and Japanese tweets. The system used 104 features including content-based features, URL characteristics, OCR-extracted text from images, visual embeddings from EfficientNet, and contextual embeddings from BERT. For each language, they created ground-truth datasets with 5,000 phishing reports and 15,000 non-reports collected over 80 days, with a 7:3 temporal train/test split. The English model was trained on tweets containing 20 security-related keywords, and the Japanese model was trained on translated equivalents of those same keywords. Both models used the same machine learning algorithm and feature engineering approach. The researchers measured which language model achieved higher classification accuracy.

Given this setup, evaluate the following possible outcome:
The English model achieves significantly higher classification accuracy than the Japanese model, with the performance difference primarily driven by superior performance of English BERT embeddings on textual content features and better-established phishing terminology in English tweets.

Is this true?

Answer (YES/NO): NO